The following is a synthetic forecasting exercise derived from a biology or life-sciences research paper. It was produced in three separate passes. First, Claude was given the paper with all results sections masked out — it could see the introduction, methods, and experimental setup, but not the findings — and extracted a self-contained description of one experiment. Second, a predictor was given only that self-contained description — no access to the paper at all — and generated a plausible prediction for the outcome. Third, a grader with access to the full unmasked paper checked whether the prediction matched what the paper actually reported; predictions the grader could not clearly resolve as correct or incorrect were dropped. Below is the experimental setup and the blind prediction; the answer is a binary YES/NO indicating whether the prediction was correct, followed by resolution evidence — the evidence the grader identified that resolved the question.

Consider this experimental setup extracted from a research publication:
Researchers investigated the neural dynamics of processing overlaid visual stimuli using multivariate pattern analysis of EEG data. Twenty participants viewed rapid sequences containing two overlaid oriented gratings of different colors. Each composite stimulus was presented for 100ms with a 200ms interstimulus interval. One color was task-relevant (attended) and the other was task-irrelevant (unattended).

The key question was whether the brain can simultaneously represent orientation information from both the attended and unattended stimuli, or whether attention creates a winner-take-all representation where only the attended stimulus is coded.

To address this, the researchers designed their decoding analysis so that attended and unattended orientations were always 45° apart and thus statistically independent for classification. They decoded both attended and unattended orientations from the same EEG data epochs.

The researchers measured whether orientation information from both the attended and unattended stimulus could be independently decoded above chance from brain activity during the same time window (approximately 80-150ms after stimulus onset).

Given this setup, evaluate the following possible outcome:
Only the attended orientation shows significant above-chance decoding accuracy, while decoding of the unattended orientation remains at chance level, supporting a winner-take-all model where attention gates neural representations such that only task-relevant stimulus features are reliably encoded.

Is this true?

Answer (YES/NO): NO